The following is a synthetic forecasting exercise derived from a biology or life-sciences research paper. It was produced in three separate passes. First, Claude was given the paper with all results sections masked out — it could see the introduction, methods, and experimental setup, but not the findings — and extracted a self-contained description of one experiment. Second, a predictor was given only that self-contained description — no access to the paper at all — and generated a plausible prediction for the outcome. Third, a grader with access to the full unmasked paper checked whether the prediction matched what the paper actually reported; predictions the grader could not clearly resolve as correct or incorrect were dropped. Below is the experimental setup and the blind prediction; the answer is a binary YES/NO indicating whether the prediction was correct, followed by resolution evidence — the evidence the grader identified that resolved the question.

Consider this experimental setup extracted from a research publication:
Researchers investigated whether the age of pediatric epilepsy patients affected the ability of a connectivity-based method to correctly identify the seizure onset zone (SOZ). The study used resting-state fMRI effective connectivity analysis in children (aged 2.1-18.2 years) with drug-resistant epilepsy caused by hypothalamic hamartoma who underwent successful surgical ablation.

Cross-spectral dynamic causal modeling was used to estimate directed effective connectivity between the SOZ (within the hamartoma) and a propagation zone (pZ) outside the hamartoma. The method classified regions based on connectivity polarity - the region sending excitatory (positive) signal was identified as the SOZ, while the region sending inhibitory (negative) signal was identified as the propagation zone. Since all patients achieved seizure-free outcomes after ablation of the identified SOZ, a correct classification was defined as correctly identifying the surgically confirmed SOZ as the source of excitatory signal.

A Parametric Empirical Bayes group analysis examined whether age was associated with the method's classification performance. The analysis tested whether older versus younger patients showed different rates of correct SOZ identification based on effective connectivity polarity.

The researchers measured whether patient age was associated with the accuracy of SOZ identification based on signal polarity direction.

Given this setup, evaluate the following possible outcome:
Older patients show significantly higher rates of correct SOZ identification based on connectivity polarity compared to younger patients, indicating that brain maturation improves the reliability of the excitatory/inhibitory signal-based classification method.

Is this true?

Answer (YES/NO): NO